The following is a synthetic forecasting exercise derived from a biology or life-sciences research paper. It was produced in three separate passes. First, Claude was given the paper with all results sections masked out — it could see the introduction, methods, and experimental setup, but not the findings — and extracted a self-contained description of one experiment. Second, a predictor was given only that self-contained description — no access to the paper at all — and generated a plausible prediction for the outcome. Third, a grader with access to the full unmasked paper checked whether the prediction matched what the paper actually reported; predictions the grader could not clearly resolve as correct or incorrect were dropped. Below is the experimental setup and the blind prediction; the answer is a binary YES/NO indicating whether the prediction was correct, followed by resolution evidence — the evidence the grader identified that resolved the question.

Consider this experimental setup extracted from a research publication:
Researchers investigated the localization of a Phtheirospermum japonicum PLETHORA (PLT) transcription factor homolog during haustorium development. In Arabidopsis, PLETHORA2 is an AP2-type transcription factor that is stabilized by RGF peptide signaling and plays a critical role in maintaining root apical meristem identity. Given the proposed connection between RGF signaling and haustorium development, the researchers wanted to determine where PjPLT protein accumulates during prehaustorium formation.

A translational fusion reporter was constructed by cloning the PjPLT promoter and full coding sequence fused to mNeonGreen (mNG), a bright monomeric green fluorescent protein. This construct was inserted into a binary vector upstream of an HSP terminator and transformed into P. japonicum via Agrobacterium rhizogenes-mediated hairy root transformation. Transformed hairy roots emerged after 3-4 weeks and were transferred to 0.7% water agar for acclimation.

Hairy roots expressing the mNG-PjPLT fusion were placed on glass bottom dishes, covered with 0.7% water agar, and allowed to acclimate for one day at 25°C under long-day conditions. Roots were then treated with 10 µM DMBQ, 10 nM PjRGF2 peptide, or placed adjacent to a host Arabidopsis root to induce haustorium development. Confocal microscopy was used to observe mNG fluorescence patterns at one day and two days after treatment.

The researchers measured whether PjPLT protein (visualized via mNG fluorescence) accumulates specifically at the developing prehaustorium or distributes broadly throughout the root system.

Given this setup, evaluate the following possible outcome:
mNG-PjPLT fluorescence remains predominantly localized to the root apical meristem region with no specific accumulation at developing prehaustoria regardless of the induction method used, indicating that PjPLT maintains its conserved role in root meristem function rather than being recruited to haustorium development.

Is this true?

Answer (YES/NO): NO